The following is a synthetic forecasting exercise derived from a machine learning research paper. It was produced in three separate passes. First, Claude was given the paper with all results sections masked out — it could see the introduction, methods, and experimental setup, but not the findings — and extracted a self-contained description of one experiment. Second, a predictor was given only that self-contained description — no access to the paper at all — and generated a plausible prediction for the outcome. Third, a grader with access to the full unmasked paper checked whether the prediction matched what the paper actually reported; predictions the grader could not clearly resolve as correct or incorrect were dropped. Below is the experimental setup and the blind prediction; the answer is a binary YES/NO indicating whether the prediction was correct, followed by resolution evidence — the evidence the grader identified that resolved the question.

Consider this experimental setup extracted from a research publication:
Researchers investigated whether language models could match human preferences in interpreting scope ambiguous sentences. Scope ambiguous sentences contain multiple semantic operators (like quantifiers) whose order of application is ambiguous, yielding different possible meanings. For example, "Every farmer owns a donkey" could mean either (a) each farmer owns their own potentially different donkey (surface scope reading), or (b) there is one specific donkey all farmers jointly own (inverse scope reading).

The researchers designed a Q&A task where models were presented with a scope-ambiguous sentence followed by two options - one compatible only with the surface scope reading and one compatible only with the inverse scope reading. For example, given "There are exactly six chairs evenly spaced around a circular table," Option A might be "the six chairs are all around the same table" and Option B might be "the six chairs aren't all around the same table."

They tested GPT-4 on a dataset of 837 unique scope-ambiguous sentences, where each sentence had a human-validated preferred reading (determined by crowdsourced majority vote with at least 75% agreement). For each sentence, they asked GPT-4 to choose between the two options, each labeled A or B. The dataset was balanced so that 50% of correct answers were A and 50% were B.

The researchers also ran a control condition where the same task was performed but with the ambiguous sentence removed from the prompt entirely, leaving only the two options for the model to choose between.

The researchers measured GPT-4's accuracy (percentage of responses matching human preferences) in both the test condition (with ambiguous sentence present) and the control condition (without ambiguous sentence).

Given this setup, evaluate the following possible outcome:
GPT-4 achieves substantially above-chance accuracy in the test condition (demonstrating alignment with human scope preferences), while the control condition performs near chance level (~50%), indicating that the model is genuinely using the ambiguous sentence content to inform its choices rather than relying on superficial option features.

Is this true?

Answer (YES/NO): NO